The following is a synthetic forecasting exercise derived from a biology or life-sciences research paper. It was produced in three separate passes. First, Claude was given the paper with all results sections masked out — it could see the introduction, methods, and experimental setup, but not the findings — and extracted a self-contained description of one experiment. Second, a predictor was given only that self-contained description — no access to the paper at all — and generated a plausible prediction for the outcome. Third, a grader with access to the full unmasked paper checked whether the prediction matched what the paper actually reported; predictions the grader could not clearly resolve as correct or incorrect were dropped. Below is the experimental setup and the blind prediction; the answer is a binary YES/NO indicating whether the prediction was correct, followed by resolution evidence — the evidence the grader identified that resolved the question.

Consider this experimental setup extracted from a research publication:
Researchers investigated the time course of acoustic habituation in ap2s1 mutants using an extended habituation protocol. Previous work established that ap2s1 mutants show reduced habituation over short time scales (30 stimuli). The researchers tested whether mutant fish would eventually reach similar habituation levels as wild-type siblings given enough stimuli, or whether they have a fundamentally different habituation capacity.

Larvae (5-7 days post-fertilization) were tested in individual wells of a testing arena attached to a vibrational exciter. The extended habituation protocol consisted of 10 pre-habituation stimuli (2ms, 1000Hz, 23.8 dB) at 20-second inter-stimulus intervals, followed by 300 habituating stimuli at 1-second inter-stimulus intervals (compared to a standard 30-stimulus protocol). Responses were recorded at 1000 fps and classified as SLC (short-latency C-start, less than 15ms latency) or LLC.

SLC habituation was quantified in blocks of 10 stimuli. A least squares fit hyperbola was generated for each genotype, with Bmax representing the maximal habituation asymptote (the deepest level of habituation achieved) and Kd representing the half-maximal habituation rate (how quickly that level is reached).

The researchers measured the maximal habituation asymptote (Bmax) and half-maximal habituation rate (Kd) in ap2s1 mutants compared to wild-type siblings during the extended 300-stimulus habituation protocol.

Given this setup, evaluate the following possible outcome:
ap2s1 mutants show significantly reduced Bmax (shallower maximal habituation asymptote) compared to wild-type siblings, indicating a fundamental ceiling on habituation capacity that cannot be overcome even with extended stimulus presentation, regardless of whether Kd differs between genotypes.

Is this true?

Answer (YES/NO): YES